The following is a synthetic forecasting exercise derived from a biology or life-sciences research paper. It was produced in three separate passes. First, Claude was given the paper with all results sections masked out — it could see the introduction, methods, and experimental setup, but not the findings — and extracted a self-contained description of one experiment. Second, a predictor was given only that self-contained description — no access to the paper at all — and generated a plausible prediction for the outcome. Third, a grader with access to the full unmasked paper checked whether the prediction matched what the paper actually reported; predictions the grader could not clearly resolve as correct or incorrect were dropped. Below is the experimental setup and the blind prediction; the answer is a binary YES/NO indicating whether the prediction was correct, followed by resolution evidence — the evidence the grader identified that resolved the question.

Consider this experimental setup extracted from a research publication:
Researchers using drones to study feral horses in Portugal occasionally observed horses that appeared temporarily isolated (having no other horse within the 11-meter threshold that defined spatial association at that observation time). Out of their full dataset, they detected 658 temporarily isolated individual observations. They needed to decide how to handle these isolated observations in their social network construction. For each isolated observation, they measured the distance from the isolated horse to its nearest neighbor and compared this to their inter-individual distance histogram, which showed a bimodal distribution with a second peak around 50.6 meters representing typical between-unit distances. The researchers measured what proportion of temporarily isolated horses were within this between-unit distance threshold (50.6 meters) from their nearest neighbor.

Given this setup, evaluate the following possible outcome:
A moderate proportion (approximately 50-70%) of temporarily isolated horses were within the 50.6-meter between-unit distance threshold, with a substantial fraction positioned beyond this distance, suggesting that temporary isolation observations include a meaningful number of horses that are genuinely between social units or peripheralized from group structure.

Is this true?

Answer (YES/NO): NO